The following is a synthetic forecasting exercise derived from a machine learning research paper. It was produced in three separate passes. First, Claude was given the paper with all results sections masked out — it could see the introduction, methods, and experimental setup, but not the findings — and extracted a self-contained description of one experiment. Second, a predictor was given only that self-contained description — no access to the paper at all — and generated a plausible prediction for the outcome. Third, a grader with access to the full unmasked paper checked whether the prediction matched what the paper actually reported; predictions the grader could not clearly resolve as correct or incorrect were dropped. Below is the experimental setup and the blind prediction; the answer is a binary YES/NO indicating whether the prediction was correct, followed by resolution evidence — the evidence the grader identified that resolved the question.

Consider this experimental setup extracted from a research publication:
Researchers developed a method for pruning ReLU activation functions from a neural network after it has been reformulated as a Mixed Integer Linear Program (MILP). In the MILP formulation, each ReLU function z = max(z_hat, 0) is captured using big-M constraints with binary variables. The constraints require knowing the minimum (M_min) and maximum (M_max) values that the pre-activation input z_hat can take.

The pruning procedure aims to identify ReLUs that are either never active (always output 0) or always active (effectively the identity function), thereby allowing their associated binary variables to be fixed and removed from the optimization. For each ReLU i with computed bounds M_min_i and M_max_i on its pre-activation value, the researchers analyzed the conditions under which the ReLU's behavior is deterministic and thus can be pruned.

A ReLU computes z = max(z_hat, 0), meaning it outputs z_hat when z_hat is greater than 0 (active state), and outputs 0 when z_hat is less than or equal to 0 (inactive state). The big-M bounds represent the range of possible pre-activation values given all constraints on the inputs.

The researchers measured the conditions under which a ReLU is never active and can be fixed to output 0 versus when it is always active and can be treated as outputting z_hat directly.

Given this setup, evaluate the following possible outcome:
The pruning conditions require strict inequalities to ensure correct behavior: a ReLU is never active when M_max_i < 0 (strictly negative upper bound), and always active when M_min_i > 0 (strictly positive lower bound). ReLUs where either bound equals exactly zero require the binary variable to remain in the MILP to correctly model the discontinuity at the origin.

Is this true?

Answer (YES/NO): NO